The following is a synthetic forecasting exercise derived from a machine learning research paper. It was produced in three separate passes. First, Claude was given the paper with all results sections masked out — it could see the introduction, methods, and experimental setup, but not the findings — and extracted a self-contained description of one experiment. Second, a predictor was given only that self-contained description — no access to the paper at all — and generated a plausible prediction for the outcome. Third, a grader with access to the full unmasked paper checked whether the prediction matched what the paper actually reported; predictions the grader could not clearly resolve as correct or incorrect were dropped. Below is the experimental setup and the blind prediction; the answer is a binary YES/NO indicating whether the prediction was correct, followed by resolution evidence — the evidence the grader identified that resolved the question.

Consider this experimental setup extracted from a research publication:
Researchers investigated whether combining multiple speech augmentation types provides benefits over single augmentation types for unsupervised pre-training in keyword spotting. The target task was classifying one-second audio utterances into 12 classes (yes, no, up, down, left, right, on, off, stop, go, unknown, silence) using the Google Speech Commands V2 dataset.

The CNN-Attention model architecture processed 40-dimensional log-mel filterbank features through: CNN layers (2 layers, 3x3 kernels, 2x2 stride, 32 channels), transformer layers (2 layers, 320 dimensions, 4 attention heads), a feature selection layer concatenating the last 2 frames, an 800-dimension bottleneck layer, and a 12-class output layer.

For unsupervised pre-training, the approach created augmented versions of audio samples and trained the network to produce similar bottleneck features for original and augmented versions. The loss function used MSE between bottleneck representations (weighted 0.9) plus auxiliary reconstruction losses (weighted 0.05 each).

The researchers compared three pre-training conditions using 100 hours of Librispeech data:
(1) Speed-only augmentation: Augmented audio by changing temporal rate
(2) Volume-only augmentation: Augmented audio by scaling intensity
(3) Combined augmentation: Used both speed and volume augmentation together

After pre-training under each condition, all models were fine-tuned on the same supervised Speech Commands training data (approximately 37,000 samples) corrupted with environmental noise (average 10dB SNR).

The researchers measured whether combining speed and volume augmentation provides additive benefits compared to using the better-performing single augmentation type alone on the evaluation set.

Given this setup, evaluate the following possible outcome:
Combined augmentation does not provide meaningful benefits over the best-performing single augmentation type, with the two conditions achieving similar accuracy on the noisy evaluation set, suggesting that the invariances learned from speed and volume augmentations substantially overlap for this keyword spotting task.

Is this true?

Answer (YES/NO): NO